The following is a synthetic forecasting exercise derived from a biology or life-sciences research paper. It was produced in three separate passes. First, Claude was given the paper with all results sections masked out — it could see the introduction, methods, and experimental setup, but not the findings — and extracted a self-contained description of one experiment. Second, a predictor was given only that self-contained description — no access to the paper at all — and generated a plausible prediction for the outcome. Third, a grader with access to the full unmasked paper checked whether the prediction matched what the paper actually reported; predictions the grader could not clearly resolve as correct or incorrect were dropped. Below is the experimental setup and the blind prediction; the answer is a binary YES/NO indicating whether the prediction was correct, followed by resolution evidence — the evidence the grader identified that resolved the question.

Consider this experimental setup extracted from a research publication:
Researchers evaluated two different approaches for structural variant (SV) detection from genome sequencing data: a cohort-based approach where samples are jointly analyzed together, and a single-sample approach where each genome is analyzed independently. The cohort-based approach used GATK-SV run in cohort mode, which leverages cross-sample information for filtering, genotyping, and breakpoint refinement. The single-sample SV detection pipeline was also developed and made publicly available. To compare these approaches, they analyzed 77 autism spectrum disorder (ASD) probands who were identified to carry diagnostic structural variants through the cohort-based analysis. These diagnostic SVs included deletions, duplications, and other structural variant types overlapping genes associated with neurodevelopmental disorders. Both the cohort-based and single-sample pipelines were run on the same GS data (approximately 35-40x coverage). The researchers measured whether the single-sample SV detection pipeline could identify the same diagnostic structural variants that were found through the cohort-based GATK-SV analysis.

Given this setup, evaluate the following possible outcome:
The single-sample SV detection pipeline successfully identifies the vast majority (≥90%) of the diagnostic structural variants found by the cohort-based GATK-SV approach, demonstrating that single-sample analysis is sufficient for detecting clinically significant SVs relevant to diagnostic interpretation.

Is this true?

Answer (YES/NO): YES